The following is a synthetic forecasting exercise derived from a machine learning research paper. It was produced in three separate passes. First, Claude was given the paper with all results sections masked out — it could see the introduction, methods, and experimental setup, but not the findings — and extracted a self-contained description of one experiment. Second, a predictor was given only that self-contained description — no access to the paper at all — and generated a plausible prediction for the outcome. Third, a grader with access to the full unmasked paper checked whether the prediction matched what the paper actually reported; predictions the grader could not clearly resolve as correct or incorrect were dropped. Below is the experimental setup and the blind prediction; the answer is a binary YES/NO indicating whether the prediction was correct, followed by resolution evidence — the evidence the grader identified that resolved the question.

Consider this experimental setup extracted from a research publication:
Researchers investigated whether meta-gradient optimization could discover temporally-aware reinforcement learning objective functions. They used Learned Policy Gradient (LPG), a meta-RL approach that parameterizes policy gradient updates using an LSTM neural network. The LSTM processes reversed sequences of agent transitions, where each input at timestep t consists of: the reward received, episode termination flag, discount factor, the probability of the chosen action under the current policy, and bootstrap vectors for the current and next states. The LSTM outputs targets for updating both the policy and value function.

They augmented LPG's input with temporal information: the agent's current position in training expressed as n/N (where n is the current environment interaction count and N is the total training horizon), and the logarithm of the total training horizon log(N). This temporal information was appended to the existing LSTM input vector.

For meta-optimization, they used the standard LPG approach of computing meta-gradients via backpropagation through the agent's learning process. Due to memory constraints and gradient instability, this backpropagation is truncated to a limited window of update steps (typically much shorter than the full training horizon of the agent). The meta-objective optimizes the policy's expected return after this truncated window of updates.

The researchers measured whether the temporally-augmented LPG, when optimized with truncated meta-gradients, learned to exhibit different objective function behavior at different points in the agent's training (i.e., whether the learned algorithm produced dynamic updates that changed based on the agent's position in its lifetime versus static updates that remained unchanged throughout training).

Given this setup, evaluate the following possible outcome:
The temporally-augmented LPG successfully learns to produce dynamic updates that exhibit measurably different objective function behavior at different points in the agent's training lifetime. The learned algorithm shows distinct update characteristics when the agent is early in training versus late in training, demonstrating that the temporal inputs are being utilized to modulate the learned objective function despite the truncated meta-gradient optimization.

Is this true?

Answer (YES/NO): NO